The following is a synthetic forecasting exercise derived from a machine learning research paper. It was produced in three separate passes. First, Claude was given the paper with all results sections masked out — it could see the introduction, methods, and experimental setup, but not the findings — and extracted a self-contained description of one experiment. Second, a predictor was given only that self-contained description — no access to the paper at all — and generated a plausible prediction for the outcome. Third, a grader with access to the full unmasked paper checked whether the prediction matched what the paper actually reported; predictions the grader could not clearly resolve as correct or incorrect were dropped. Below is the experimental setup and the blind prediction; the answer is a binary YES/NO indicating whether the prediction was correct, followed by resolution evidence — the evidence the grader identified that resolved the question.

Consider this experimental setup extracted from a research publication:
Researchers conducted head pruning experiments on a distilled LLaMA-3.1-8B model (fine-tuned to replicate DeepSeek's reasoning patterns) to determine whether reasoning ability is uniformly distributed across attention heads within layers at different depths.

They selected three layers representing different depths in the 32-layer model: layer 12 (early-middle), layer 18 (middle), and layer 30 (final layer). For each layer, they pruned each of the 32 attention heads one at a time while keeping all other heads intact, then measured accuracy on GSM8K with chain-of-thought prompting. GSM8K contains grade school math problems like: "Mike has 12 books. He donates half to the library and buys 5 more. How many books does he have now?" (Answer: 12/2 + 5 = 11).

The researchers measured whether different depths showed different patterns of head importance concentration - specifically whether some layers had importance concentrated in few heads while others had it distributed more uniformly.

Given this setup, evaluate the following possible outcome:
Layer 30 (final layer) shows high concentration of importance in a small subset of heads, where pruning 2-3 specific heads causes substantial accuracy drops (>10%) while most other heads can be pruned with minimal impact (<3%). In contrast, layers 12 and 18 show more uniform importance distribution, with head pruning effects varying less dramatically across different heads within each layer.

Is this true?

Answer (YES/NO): NO